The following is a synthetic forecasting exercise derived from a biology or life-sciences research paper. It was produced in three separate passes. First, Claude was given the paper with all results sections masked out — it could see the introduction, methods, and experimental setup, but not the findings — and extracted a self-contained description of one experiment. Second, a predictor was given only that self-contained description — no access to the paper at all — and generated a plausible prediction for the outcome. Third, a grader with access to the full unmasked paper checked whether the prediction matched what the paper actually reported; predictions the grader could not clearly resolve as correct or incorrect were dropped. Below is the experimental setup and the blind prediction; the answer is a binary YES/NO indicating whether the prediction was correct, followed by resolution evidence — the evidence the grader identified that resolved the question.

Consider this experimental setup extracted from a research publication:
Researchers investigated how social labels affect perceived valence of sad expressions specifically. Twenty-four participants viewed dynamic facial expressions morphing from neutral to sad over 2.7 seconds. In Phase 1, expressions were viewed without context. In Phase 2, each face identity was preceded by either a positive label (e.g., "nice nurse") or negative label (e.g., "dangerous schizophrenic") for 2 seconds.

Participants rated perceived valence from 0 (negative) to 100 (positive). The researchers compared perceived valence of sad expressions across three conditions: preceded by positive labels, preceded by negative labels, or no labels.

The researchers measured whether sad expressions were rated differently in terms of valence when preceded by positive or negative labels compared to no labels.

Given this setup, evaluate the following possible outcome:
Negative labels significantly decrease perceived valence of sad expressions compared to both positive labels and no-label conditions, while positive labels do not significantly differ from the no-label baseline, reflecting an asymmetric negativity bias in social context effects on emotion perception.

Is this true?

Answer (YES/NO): NO